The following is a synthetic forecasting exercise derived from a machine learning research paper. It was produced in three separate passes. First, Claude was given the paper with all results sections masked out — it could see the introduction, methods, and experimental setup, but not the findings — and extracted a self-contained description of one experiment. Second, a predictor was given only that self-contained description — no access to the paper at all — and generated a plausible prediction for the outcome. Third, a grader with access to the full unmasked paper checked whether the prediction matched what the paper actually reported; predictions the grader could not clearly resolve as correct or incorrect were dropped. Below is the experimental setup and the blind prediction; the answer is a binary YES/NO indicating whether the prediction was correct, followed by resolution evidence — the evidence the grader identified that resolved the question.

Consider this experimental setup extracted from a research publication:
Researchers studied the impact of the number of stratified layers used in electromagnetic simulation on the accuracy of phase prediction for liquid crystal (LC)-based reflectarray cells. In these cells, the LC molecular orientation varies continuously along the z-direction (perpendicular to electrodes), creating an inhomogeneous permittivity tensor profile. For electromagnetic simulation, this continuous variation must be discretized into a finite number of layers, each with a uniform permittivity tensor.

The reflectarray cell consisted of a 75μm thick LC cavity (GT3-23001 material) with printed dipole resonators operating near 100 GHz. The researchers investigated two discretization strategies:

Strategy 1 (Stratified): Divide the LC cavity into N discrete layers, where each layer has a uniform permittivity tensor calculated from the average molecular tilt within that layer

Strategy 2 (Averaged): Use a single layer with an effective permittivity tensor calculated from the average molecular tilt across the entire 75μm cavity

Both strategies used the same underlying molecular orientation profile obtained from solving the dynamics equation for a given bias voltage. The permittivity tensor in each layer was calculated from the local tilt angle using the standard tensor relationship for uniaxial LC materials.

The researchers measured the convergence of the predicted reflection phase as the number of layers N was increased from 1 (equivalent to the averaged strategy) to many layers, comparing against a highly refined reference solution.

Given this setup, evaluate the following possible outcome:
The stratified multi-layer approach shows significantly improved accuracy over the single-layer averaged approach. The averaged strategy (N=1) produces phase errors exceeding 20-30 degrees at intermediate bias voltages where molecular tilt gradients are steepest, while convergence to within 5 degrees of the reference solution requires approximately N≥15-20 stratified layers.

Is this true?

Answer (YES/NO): NO